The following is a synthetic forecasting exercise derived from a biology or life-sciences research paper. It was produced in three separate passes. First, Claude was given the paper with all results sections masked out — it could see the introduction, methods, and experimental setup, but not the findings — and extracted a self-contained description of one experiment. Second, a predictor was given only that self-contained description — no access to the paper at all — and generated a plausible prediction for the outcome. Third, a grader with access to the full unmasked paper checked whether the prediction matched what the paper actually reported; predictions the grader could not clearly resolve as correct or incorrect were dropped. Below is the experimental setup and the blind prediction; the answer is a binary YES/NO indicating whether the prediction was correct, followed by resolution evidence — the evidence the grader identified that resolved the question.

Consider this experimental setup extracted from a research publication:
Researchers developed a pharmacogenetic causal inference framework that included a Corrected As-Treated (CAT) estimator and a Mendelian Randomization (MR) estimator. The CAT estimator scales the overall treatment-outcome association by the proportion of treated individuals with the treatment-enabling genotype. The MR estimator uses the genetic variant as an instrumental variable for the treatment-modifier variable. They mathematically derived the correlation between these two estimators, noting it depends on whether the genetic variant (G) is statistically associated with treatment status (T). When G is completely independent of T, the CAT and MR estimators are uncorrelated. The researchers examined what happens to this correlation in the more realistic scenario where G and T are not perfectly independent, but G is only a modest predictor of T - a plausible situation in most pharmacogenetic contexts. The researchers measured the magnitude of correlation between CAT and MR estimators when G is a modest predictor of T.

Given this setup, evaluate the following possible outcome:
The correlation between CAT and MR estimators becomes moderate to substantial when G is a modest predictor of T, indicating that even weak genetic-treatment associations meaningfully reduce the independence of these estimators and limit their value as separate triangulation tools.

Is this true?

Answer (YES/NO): NO